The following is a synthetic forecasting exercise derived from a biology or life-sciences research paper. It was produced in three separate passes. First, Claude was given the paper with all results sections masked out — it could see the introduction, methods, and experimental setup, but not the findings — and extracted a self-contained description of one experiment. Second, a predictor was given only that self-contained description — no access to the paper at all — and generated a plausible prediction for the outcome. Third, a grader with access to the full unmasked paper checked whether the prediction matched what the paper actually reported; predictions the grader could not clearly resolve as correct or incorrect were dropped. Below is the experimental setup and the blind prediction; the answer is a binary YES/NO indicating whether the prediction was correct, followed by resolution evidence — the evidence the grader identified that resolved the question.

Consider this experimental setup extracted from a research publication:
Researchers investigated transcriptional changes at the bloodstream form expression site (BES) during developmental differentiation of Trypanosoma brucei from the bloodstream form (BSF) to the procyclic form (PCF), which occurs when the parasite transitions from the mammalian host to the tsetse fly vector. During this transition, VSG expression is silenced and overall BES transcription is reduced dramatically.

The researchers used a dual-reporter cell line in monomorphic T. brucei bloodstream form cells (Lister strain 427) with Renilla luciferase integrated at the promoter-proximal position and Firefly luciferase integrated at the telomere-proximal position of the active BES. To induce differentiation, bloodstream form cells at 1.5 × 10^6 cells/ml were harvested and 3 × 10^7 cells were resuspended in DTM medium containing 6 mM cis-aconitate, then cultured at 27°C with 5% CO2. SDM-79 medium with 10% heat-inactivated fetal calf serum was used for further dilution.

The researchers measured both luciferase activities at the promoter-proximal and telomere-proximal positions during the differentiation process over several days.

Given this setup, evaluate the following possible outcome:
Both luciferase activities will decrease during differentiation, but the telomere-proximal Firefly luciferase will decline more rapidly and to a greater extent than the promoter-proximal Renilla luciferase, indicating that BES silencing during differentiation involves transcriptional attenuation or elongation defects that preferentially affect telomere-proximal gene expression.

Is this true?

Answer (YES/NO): YES